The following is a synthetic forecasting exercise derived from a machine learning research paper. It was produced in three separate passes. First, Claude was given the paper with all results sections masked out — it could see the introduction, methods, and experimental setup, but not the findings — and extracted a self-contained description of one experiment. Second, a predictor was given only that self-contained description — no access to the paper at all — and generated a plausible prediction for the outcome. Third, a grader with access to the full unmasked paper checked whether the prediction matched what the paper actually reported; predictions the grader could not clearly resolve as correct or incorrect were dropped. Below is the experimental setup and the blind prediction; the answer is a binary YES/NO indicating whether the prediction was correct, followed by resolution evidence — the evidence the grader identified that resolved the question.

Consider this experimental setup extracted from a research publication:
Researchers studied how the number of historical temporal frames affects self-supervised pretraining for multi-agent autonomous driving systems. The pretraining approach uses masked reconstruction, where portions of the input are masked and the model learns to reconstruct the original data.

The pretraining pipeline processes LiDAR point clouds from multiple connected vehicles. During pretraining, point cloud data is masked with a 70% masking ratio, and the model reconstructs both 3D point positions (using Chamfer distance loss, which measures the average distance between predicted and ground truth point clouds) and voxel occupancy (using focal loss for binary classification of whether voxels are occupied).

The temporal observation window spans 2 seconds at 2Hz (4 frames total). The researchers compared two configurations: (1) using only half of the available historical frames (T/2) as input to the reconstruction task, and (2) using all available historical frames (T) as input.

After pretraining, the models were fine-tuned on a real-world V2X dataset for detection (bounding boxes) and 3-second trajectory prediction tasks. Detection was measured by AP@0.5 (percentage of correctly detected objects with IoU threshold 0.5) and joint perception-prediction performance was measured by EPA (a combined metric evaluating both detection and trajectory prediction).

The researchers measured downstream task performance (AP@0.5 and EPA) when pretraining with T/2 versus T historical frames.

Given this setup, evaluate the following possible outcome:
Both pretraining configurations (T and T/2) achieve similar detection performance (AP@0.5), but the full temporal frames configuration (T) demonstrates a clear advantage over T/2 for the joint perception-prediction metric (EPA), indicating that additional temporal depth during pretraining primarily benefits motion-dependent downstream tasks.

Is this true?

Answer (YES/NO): NO